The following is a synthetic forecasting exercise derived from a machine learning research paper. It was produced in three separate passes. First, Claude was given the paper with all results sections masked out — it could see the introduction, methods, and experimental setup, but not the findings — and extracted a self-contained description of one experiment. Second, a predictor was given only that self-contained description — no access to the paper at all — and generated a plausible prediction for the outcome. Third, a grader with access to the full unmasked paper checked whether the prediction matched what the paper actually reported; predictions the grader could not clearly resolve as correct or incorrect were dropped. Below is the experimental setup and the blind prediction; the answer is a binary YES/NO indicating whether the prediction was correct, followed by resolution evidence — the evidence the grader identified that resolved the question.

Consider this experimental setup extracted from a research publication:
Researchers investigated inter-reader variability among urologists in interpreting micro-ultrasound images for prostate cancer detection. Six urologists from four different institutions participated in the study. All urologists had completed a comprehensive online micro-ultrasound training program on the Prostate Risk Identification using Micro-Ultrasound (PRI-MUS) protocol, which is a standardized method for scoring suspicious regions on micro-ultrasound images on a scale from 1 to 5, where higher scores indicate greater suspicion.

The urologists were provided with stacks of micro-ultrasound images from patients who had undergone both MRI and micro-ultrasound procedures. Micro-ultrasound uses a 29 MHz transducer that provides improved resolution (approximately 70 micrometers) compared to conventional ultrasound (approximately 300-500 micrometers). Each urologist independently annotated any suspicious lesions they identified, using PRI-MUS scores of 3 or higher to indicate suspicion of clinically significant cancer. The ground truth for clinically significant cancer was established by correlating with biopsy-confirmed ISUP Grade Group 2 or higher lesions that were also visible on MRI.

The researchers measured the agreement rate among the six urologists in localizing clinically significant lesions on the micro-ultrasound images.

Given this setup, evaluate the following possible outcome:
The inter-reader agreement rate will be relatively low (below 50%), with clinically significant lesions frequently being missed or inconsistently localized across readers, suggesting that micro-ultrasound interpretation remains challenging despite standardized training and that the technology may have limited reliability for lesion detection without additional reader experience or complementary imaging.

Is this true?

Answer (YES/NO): YES